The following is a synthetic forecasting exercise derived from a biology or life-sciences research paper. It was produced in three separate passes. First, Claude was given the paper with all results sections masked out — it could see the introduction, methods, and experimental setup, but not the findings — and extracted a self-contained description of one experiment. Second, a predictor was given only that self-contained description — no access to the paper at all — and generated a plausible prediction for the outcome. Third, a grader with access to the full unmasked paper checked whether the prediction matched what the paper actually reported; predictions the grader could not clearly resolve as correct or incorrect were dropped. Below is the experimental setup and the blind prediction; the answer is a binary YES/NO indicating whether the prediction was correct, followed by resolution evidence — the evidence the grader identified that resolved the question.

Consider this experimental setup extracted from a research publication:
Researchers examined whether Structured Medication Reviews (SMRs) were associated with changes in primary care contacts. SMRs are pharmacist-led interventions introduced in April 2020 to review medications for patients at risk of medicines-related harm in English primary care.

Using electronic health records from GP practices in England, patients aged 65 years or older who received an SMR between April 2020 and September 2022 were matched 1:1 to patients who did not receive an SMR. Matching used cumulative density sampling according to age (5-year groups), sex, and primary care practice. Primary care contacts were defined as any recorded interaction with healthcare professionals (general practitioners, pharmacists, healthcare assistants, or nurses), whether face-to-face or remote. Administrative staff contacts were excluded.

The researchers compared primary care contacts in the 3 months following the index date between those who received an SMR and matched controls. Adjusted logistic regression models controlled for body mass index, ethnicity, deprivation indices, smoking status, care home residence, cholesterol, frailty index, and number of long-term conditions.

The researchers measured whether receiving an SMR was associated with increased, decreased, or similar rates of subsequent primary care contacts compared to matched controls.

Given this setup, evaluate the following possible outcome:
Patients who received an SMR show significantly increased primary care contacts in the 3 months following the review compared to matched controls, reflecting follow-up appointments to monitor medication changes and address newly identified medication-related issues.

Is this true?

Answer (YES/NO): YES